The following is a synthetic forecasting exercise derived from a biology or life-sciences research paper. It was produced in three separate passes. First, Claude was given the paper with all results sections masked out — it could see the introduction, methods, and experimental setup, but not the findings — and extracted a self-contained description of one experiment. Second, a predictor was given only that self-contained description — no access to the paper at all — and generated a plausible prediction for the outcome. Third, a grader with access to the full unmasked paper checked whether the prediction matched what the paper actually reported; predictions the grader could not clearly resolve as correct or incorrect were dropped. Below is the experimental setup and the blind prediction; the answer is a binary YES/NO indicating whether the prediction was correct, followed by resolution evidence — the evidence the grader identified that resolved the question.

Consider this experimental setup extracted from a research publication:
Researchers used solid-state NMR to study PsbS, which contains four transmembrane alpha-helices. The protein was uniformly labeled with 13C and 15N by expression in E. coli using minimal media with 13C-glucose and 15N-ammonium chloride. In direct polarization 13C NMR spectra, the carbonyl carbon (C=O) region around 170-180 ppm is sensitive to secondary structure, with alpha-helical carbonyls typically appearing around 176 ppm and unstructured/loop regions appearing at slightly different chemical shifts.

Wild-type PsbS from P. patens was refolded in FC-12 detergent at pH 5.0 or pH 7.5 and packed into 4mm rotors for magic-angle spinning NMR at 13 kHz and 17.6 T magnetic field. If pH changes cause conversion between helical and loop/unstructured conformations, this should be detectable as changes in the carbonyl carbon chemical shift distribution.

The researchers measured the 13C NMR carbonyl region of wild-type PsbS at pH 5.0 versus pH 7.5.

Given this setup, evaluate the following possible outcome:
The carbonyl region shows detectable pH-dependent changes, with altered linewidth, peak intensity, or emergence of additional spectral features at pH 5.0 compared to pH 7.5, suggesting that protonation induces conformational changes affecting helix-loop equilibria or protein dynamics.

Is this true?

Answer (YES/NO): NO